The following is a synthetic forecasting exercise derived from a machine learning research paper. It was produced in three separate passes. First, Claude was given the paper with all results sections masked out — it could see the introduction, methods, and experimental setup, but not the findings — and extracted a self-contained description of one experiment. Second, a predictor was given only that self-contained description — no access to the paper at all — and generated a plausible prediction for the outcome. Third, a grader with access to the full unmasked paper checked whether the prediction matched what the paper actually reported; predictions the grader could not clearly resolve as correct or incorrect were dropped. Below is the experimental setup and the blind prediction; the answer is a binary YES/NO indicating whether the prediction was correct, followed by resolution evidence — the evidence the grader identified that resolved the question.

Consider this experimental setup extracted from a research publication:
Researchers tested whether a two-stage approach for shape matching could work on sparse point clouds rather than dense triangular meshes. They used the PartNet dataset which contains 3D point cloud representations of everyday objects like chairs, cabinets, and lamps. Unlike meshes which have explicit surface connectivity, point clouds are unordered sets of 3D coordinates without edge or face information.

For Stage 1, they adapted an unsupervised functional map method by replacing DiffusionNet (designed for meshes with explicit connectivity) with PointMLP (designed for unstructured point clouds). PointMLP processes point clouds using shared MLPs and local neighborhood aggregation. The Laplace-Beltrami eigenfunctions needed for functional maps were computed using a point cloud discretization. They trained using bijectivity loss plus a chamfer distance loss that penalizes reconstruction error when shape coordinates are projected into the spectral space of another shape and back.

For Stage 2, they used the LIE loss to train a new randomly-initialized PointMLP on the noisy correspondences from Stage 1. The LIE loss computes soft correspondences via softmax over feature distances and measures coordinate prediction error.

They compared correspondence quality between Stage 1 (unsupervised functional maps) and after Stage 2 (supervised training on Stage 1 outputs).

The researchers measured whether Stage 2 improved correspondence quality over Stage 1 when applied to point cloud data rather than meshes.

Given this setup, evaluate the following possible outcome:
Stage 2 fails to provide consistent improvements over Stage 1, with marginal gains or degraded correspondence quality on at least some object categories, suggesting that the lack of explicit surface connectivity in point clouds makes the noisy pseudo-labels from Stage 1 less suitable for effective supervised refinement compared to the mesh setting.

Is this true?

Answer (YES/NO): NO